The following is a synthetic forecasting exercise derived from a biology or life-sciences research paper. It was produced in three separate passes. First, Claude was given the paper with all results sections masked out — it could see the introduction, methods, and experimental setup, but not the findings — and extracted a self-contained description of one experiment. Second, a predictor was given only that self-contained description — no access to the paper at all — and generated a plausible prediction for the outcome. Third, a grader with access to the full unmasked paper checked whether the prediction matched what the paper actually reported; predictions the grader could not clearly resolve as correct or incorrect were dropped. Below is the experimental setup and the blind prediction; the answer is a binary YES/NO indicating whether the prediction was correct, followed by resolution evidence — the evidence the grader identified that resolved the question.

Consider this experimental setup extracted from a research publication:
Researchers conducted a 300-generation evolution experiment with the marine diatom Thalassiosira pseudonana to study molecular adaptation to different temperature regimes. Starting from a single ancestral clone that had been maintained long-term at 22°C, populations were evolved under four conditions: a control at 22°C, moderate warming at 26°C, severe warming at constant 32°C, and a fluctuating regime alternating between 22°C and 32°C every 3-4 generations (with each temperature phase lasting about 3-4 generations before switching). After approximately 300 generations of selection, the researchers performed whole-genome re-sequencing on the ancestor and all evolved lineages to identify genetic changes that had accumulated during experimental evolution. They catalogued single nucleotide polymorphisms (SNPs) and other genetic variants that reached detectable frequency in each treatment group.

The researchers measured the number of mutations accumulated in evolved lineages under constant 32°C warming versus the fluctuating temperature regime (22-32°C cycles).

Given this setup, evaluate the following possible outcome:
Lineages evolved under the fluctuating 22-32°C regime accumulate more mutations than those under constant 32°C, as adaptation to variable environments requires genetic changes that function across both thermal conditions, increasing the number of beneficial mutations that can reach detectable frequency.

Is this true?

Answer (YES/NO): YES